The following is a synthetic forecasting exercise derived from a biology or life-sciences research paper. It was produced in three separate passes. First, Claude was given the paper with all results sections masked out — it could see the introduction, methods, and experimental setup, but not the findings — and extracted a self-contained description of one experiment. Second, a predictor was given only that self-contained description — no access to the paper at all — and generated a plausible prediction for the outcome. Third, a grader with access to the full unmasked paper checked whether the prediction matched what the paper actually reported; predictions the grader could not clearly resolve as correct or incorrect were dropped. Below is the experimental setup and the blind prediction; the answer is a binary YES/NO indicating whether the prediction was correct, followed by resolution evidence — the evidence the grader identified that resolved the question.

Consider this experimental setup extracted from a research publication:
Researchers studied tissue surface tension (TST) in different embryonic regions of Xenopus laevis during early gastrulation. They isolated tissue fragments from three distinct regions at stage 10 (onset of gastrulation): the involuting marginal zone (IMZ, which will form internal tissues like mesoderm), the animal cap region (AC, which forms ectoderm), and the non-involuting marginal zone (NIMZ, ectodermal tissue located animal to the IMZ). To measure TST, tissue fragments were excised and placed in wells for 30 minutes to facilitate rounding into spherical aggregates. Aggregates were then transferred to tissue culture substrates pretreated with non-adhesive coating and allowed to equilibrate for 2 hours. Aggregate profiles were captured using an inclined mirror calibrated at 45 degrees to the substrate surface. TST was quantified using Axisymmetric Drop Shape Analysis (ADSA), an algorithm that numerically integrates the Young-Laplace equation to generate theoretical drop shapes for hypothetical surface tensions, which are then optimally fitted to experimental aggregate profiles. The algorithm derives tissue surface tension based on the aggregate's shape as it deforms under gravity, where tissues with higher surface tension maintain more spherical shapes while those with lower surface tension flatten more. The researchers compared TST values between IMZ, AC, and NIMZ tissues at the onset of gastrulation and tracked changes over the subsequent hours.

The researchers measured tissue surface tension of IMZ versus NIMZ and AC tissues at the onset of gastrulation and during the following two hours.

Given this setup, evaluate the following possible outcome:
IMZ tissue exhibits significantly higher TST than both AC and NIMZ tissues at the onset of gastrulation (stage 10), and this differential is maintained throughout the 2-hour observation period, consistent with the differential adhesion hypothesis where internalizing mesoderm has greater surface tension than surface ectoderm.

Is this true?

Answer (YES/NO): NO